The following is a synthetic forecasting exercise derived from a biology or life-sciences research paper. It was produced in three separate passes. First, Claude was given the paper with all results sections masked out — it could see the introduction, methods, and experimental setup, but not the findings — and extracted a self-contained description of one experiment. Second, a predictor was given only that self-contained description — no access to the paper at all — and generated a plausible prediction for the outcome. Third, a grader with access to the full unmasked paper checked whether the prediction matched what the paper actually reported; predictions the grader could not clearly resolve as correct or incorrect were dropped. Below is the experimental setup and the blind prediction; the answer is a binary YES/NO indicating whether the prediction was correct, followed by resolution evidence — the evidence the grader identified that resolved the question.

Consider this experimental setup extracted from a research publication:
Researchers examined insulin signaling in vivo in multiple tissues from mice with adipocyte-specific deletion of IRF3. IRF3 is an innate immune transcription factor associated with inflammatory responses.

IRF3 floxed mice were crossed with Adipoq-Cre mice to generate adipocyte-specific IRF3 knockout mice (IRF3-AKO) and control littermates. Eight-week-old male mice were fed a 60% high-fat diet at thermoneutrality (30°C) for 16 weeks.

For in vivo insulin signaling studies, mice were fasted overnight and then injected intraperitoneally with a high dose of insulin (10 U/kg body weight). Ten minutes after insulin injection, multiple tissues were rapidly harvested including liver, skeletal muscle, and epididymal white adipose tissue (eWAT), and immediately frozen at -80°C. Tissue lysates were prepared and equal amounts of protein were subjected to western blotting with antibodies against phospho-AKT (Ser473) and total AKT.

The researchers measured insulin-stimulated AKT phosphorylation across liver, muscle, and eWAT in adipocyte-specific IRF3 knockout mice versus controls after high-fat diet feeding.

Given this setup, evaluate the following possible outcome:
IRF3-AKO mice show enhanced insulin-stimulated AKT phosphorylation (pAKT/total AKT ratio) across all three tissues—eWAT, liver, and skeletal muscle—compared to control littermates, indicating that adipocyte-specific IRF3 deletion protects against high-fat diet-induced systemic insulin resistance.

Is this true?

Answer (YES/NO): YES